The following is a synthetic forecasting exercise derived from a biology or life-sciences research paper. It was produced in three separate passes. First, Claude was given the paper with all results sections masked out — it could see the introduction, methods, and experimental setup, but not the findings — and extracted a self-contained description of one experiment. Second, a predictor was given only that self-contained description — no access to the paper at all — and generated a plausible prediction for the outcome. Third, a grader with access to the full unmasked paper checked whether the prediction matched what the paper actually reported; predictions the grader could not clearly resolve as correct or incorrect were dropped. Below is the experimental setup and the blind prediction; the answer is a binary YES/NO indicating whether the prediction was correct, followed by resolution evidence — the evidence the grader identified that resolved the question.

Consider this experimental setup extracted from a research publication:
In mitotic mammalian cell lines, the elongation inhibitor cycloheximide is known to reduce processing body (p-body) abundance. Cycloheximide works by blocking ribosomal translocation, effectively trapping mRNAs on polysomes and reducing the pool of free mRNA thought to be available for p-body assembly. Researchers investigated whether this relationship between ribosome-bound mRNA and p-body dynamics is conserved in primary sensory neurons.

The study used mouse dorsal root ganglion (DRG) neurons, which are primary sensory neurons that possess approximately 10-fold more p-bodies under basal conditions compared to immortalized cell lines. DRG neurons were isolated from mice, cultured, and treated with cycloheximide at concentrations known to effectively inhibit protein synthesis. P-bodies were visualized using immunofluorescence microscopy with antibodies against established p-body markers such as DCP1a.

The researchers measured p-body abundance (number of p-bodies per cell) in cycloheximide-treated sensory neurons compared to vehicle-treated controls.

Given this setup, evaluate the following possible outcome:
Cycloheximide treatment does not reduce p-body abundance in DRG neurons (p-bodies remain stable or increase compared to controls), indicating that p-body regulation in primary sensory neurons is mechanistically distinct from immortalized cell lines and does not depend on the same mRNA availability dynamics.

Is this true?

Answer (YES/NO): YES